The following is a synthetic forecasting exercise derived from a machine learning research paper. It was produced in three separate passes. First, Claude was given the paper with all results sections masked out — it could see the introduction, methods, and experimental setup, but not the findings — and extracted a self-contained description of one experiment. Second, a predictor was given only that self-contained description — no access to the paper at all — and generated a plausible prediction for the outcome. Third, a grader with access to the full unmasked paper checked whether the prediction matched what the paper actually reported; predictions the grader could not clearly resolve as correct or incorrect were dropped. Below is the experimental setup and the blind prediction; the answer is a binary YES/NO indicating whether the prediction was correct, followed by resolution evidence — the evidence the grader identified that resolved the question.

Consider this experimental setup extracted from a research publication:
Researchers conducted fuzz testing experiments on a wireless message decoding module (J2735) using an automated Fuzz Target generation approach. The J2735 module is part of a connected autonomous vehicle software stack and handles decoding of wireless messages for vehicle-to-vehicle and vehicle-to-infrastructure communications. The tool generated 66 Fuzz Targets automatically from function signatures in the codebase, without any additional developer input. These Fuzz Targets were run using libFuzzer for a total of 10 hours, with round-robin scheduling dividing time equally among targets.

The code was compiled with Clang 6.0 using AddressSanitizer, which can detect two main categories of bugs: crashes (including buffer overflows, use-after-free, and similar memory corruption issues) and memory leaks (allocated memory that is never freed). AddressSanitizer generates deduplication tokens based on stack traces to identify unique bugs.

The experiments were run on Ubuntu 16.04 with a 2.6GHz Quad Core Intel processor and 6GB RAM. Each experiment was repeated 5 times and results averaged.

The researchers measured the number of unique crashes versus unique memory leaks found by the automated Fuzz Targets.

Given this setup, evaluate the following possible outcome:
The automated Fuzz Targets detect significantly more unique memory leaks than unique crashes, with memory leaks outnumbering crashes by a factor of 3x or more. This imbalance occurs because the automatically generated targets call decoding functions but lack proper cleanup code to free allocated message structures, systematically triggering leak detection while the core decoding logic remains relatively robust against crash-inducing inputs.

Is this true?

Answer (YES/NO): NO